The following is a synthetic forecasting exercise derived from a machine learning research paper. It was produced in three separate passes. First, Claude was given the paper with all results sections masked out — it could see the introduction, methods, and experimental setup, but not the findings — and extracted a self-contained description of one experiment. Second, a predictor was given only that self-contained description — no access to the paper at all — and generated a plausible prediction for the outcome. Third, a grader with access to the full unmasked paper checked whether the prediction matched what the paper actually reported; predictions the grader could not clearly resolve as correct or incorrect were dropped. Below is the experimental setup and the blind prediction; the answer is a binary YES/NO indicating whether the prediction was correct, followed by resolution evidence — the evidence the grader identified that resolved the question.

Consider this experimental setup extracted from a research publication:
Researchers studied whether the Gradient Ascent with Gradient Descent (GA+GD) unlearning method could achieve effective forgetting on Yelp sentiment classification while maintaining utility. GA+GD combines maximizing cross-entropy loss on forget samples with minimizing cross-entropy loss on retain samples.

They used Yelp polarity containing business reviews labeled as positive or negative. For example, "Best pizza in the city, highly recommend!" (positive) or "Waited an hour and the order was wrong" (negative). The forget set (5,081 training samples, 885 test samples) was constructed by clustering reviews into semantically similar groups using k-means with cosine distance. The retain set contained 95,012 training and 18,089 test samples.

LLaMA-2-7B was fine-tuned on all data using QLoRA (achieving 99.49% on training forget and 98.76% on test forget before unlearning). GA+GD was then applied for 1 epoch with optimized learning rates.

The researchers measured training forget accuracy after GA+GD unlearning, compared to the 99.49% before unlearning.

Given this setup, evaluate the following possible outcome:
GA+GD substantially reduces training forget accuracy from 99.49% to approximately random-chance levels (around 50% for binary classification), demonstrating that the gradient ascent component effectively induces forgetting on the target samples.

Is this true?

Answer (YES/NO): NO